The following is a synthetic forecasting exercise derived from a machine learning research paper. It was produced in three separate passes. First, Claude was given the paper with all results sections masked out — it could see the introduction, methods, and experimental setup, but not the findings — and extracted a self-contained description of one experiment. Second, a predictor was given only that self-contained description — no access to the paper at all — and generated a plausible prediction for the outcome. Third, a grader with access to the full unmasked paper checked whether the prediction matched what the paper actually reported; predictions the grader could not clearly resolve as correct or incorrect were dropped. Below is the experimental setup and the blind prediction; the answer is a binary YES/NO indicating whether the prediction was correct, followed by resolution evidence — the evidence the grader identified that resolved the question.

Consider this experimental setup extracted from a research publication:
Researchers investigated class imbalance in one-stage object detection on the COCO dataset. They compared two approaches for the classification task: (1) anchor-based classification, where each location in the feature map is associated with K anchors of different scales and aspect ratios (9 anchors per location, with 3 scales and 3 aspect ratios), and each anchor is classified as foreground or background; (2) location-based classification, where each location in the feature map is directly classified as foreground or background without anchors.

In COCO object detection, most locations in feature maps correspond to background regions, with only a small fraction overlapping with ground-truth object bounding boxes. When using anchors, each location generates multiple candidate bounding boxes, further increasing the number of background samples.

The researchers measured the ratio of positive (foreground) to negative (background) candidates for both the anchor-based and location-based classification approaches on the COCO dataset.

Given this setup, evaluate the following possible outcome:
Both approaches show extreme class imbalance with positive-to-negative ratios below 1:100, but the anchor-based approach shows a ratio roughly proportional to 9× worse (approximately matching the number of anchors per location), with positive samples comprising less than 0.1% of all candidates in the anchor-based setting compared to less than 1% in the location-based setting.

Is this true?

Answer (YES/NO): NO